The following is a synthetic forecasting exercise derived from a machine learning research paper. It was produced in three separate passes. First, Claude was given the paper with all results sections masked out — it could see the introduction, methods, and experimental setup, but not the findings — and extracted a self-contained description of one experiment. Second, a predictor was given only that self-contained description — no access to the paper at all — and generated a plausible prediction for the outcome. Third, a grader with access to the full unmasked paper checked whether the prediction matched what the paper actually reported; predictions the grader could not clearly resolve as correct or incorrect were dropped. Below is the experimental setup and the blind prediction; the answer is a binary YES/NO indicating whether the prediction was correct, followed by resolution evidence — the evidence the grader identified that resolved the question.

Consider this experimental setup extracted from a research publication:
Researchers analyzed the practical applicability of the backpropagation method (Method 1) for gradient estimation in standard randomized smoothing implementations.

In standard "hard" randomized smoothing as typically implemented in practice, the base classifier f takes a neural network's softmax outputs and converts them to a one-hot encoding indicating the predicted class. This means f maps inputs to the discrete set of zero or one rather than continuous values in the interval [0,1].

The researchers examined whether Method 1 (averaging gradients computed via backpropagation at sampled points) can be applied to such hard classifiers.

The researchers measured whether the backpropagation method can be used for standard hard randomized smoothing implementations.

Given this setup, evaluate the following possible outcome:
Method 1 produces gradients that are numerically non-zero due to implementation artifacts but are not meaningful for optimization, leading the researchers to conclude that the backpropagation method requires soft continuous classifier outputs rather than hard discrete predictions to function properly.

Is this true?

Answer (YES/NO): NO